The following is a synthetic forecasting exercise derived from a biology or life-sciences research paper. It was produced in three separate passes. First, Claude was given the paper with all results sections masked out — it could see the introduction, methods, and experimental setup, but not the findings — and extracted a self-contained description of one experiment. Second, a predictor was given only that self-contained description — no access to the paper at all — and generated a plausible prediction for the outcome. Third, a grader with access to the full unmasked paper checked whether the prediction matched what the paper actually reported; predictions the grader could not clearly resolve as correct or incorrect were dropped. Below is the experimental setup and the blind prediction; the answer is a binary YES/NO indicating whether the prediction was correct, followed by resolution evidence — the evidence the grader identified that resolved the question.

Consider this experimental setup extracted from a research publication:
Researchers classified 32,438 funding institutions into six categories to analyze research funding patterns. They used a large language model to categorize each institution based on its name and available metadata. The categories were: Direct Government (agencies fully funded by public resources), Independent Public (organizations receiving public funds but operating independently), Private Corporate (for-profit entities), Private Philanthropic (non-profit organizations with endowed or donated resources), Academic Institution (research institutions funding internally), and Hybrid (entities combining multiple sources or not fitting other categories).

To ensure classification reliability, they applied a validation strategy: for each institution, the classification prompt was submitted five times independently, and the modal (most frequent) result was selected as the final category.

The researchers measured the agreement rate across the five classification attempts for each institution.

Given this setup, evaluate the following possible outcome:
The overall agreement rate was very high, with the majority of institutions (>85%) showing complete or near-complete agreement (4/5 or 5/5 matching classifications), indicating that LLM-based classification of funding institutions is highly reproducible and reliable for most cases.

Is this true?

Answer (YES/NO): YES